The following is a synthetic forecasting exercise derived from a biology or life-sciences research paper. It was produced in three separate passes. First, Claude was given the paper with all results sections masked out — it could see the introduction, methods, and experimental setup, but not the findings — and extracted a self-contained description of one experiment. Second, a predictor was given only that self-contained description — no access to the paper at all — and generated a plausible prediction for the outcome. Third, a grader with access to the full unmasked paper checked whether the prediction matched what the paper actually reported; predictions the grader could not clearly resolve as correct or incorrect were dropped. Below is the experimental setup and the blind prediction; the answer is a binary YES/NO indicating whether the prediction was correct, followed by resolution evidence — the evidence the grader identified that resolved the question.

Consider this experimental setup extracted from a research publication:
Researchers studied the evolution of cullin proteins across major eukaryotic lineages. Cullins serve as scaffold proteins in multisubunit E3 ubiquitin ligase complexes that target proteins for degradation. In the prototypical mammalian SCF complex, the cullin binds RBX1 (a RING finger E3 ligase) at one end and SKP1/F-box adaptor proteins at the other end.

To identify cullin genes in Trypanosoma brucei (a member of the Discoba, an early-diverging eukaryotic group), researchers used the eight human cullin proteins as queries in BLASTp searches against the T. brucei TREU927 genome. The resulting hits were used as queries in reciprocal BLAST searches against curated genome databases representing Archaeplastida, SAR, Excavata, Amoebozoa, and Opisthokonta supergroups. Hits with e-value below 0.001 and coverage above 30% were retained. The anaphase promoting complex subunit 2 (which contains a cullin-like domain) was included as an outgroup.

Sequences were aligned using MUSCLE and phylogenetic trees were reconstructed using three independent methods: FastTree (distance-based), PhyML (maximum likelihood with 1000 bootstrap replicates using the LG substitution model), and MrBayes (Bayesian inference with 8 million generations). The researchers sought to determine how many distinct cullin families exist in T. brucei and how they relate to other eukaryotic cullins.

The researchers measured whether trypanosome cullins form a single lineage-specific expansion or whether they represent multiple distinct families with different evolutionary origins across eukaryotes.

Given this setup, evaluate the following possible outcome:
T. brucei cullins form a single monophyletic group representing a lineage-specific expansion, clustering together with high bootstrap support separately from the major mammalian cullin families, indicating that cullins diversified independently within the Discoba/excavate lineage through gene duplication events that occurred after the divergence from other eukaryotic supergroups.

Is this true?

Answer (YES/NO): NO